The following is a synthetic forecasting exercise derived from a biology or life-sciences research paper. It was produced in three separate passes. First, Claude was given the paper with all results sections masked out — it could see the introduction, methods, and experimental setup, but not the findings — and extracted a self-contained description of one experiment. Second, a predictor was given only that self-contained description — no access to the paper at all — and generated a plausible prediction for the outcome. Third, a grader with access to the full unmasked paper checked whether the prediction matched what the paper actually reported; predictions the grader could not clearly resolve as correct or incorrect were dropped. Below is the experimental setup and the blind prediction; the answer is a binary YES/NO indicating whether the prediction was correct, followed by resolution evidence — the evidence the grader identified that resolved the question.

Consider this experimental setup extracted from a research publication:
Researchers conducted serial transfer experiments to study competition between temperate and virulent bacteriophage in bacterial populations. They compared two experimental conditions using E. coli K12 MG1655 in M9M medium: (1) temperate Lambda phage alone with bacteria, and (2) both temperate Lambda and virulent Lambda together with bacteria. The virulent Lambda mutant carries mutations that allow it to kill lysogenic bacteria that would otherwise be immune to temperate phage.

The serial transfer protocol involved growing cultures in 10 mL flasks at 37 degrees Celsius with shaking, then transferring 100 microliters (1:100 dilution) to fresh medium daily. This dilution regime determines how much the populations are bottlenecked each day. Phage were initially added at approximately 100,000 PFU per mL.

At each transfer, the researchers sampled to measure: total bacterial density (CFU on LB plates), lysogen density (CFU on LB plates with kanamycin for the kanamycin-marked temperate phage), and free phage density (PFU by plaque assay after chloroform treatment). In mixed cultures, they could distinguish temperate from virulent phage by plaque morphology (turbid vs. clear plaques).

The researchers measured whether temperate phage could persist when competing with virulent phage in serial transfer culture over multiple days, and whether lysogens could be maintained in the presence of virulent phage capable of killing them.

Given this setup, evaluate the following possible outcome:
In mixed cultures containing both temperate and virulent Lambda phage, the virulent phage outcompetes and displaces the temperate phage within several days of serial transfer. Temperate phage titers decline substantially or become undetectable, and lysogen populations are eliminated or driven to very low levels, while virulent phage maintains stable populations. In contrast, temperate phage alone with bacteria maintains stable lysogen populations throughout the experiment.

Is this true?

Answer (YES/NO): NO